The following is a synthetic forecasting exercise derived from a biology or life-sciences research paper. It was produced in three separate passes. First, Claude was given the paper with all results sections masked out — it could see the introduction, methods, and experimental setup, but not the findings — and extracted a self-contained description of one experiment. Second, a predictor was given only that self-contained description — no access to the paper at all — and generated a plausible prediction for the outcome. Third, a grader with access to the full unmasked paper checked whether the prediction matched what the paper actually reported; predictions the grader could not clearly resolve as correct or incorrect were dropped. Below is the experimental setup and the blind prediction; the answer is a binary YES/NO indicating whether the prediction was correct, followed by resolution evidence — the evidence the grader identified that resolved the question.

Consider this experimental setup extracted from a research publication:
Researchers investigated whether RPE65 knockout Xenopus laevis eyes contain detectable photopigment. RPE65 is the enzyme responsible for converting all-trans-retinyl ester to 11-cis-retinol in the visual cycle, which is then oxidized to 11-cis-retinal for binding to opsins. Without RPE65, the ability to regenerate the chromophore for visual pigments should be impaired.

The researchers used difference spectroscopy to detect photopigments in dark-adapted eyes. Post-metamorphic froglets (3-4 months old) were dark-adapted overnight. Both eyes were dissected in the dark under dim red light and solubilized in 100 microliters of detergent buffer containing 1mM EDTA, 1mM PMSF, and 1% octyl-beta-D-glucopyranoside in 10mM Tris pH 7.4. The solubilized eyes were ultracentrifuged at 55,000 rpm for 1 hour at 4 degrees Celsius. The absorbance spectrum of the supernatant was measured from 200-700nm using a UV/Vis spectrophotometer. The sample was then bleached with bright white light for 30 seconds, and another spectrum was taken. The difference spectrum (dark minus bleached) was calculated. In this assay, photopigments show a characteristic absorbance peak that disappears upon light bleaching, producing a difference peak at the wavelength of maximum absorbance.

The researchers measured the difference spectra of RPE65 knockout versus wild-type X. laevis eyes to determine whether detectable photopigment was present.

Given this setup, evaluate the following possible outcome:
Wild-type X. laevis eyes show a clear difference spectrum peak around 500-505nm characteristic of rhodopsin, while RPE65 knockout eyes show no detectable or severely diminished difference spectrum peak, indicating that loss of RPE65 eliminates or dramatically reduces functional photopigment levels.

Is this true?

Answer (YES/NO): NO